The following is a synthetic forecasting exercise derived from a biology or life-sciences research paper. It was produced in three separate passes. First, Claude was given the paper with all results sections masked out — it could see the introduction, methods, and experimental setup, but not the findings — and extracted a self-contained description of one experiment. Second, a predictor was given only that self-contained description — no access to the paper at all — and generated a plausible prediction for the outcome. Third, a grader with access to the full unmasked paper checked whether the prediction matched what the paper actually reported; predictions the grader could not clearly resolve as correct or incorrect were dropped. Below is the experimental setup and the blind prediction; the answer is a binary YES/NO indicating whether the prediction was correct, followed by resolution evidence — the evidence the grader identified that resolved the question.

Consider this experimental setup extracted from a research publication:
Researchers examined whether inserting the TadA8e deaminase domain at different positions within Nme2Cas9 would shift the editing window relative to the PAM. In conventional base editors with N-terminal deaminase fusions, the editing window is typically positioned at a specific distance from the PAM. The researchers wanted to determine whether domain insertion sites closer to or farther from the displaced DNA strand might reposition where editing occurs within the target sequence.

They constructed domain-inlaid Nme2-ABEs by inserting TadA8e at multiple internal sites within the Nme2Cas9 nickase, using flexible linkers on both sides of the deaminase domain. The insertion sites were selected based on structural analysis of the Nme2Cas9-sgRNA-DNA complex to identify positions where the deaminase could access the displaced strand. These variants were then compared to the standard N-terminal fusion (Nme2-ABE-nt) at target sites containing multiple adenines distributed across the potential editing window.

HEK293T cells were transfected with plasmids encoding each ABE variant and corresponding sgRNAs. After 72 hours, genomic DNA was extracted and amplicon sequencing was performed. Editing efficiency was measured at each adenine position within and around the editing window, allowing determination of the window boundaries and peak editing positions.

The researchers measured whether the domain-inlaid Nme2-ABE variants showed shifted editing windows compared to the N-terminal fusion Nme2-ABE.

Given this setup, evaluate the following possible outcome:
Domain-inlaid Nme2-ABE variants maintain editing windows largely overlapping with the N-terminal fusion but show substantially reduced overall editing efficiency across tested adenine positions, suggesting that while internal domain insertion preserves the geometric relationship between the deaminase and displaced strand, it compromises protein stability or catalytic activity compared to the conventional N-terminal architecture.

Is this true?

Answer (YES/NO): NO